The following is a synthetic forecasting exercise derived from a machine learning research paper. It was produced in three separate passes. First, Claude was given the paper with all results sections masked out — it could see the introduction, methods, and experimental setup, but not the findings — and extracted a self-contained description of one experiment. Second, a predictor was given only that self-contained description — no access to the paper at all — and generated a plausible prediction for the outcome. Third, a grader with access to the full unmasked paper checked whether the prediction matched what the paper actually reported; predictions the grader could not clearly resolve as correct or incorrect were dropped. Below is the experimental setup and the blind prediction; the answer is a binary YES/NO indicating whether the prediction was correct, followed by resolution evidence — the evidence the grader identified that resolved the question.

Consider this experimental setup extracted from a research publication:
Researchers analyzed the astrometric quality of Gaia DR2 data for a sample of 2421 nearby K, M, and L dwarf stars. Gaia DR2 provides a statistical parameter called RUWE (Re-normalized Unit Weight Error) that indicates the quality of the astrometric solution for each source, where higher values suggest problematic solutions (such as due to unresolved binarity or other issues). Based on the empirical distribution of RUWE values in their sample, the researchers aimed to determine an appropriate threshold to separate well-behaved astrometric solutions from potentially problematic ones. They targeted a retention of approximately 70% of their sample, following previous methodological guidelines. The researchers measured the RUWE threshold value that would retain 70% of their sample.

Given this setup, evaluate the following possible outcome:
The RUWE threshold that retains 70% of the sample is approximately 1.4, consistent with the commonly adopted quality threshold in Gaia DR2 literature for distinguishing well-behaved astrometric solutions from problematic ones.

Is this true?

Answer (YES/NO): YES